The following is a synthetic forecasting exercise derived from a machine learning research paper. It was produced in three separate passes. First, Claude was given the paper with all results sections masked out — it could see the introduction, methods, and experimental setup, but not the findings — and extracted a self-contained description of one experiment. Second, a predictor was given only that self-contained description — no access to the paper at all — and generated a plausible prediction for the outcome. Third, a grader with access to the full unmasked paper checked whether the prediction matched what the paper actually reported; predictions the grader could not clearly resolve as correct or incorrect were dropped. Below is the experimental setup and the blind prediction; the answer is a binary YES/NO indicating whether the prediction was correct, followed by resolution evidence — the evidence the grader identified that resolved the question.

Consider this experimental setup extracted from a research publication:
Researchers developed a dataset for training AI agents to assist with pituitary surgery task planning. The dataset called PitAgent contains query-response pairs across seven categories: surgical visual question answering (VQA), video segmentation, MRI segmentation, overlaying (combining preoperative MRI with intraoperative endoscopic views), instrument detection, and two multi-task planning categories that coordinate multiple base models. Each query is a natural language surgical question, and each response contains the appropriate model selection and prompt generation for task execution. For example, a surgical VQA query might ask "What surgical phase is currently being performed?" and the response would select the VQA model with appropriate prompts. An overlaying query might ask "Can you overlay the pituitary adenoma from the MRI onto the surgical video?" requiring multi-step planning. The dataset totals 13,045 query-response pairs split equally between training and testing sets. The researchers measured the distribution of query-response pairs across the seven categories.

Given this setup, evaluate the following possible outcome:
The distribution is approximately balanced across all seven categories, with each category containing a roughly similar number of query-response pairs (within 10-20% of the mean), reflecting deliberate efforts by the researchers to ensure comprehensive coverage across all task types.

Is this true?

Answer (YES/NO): NO